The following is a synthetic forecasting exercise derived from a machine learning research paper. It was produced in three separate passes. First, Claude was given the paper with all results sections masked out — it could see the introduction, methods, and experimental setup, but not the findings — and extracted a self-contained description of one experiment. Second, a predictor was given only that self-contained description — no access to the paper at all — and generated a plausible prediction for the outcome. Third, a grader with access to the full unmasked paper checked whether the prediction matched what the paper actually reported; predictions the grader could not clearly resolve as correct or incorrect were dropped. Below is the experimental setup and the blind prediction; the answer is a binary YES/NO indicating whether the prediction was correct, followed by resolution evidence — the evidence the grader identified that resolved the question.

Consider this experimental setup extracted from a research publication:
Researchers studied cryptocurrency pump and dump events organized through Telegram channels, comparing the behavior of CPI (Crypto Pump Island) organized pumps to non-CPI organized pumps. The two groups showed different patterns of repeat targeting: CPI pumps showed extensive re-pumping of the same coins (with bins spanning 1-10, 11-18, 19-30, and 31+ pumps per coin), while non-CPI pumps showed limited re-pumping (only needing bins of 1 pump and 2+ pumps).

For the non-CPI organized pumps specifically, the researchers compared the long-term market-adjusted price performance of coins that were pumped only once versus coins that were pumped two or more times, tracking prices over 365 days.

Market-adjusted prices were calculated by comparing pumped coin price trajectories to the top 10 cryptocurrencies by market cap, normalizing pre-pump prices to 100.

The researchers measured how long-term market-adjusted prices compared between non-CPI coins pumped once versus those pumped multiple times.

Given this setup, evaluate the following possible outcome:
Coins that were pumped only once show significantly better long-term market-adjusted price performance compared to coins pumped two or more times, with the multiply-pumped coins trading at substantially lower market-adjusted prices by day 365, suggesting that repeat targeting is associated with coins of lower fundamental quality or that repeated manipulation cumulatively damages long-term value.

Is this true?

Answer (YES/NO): NO